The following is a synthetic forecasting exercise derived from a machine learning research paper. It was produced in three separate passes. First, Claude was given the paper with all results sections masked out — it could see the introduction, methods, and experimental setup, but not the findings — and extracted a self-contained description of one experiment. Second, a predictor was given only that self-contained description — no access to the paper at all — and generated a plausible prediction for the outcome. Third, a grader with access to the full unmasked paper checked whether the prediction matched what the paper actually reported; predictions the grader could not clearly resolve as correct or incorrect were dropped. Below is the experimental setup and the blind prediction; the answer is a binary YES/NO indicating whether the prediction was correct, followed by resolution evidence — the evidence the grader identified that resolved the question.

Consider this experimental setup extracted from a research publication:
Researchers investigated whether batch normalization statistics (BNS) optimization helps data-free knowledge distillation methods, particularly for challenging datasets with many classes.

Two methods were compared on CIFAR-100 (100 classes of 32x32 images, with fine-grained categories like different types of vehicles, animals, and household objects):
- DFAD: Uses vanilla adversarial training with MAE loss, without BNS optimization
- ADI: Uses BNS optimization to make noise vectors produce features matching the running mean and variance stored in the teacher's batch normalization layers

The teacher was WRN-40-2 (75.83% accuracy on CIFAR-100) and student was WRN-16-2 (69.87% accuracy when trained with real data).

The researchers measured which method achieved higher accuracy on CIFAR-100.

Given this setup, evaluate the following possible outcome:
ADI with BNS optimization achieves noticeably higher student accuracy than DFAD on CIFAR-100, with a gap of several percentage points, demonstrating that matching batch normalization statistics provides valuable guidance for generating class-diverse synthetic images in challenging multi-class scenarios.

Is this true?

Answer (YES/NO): YES